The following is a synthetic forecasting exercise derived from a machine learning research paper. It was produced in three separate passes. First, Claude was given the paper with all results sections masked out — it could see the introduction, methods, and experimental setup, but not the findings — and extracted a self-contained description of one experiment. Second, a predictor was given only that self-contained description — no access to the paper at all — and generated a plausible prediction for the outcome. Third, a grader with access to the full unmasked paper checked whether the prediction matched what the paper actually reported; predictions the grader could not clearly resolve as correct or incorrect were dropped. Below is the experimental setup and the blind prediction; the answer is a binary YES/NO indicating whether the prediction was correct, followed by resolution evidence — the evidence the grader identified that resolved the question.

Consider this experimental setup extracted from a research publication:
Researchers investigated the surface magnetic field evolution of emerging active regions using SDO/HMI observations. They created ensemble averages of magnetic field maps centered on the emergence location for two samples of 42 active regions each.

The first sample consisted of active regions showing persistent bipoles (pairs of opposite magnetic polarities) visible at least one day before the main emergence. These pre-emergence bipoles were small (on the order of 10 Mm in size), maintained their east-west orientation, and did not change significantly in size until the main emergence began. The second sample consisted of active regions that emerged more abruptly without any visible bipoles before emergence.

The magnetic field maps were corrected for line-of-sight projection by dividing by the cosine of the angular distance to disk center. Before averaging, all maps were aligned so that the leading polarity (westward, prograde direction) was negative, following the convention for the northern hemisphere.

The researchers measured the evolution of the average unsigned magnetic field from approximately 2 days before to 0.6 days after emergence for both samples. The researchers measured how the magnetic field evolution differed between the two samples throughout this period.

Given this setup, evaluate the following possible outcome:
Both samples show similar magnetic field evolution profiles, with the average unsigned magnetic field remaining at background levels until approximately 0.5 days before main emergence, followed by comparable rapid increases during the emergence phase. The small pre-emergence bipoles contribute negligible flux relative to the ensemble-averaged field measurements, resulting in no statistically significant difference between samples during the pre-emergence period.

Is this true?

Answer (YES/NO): NO